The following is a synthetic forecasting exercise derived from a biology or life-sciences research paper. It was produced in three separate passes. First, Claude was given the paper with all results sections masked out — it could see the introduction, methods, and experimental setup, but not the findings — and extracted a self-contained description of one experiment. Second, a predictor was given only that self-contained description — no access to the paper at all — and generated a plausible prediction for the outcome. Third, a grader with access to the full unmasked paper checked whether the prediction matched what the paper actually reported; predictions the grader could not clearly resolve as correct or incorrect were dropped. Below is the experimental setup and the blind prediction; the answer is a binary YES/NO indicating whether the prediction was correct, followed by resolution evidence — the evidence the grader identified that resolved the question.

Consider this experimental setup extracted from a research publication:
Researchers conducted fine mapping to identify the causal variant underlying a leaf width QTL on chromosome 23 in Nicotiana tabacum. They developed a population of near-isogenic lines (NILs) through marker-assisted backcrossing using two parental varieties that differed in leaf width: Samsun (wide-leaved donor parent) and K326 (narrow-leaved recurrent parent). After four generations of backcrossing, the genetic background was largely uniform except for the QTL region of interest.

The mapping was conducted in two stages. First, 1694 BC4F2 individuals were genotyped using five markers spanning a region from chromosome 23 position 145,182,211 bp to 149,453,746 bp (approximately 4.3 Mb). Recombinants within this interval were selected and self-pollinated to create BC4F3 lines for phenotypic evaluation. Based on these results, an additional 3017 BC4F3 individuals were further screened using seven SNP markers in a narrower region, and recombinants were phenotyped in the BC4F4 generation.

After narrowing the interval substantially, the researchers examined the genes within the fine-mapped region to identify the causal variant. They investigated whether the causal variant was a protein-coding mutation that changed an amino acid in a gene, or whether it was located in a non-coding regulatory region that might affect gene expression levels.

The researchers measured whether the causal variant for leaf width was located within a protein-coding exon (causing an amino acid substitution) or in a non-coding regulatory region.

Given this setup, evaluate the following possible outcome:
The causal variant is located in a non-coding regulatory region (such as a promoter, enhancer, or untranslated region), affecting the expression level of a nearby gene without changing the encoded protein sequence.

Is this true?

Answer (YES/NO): NO